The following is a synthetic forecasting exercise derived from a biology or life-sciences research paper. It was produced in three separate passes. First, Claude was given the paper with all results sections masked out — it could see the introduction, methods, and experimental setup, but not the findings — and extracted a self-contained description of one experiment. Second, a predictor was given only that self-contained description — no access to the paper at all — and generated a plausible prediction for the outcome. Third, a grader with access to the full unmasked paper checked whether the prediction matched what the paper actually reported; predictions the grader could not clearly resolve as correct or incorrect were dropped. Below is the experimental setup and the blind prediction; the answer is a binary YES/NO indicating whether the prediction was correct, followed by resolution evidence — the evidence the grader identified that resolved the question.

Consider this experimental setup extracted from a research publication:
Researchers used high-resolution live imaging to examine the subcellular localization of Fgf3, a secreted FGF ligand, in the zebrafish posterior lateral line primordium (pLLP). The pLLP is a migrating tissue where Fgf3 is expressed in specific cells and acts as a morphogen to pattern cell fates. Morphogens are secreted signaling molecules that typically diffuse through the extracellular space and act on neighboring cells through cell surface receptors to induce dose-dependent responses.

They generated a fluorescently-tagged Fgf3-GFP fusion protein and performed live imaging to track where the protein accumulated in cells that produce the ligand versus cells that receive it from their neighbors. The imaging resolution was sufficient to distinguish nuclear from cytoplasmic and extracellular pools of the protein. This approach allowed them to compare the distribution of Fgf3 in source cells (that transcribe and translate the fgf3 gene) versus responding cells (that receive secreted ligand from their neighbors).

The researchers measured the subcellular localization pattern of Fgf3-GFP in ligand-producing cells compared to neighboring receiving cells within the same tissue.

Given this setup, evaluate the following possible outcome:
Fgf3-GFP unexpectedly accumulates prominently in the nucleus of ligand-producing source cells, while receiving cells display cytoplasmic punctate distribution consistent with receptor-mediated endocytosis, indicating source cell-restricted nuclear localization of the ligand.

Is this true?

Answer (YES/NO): NO